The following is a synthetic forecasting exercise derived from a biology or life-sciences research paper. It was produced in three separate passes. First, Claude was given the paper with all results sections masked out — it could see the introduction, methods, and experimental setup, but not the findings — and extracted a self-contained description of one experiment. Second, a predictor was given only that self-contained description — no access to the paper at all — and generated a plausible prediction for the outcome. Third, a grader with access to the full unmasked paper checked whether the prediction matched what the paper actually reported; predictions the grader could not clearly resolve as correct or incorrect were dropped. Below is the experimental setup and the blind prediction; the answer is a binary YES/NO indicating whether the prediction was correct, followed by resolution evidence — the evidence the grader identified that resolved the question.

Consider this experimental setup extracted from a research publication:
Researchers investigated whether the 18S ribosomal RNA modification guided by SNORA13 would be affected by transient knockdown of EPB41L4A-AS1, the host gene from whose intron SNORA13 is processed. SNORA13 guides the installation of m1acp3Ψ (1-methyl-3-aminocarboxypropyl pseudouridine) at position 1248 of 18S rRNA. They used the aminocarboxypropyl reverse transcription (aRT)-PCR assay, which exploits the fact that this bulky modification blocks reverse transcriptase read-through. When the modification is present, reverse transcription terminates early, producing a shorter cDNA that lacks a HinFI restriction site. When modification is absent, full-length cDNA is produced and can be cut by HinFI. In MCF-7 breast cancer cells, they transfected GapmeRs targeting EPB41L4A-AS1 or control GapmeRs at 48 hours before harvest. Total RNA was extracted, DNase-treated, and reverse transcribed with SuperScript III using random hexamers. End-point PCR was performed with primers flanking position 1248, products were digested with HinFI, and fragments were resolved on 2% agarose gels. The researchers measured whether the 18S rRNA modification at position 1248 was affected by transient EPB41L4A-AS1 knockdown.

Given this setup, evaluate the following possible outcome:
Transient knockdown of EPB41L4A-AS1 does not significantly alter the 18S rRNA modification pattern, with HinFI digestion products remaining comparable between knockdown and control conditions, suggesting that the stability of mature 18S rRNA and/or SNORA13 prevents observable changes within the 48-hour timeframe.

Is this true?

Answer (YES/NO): YES